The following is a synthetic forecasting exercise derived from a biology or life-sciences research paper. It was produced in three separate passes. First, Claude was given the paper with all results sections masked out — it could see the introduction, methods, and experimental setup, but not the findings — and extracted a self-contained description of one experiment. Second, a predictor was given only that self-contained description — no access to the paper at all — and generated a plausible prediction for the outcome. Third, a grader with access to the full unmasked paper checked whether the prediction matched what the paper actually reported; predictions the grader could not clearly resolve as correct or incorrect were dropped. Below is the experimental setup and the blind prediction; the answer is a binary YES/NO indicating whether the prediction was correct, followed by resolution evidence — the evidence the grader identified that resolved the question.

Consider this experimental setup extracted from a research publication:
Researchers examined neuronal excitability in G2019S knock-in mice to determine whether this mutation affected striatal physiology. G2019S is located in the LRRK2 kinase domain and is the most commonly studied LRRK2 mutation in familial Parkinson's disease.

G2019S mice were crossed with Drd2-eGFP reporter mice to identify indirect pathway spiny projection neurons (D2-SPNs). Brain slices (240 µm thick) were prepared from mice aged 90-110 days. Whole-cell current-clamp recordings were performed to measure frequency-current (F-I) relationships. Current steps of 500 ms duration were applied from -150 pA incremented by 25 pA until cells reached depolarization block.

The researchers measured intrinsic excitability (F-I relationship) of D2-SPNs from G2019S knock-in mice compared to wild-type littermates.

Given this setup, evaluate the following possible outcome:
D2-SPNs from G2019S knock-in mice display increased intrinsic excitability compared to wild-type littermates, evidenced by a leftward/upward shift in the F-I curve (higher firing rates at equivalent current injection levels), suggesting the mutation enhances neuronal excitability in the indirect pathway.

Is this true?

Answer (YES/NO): NO